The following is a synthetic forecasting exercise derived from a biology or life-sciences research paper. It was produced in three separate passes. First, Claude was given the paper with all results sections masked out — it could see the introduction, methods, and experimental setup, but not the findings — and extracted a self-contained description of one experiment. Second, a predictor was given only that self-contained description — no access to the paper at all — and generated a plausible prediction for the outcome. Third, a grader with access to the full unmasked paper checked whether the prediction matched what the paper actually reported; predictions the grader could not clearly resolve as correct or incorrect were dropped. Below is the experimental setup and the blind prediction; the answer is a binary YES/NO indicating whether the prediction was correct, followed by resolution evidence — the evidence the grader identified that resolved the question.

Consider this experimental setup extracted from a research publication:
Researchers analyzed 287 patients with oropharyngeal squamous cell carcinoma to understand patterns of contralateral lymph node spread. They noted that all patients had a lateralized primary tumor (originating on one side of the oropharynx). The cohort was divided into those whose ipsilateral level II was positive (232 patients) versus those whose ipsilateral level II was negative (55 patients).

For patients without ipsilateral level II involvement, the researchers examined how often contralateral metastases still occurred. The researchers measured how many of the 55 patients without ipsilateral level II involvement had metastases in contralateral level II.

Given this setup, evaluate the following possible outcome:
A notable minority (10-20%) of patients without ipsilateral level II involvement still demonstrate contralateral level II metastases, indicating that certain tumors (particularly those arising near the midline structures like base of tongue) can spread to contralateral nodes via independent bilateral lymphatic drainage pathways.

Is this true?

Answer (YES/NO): NO